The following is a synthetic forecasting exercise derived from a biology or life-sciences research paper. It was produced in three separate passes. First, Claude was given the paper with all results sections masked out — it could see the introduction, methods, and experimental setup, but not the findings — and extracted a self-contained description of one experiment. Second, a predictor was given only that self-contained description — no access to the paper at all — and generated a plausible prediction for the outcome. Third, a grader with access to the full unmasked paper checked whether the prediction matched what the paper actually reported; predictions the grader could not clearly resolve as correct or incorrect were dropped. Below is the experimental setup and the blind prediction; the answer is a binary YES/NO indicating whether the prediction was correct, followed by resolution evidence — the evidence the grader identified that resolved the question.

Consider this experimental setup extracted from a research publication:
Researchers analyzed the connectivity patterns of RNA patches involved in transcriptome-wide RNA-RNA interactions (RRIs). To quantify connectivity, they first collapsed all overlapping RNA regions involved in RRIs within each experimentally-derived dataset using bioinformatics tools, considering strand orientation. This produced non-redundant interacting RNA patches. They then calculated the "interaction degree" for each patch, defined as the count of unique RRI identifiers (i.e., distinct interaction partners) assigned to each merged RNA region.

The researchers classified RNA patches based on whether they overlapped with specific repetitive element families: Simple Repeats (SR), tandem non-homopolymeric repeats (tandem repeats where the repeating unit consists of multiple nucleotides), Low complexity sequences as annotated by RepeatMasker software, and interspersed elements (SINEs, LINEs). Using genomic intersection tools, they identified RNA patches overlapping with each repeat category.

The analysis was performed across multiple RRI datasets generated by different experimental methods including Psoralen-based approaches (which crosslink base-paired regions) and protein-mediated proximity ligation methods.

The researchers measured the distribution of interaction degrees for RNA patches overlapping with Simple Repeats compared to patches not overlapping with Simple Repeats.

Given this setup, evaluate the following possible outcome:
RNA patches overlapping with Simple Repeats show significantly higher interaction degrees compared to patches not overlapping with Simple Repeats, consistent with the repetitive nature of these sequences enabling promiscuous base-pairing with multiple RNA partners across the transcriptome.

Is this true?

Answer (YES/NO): YES